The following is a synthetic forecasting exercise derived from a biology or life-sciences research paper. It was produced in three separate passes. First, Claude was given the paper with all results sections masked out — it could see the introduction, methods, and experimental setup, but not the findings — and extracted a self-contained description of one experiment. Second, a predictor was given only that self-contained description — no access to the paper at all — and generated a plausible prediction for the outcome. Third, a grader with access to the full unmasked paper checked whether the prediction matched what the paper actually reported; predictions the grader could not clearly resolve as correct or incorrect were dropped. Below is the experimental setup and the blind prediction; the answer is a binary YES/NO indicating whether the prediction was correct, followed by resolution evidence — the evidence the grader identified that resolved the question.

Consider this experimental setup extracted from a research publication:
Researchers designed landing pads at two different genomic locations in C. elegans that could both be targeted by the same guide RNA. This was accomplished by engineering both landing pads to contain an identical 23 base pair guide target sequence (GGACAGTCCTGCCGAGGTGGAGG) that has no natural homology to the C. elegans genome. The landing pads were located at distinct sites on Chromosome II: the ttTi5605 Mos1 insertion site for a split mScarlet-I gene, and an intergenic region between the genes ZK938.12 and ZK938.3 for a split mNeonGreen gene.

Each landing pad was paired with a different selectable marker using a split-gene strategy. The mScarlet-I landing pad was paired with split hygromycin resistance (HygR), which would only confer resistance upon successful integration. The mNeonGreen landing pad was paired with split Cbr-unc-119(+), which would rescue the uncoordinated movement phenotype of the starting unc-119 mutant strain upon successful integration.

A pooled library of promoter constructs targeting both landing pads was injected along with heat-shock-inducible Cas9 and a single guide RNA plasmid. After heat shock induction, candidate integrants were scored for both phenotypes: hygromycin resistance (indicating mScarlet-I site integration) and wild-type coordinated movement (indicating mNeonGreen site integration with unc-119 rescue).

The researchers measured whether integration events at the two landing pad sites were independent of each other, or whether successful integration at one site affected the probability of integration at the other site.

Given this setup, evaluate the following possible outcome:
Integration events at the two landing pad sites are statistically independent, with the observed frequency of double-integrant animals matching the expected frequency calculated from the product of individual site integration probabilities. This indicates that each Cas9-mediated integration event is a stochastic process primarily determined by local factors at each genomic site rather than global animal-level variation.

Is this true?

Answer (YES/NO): NO